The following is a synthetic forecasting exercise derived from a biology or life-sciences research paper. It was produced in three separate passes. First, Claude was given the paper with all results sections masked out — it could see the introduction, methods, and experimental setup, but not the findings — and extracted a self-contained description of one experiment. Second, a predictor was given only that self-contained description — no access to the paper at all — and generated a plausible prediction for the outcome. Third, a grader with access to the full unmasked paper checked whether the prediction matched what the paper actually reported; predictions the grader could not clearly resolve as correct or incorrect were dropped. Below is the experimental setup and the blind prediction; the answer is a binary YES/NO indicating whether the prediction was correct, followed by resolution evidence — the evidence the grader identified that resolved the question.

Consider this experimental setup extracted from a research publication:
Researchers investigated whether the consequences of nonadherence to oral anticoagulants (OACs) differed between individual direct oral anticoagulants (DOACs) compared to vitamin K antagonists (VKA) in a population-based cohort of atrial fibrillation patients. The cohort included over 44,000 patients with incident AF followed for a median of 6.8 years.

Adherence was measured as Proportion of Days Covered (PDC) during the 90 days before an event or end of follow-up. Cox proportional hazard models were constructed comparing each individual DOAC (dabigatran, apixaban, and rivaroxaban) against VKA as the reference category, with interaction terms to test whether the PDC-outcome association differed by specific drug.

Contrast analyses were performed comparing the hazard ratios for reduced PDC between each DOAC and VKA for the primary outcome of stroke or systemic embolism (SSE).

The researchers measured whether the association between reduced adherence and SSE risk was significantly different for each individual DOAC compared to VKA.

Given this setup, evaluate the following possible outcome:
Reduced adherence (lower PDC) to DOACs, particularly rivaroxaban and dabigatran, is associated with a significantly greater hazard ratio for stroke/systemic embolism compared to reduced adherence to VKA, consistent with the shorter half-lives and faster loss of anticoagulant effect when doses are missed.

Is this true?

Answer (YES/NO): NO